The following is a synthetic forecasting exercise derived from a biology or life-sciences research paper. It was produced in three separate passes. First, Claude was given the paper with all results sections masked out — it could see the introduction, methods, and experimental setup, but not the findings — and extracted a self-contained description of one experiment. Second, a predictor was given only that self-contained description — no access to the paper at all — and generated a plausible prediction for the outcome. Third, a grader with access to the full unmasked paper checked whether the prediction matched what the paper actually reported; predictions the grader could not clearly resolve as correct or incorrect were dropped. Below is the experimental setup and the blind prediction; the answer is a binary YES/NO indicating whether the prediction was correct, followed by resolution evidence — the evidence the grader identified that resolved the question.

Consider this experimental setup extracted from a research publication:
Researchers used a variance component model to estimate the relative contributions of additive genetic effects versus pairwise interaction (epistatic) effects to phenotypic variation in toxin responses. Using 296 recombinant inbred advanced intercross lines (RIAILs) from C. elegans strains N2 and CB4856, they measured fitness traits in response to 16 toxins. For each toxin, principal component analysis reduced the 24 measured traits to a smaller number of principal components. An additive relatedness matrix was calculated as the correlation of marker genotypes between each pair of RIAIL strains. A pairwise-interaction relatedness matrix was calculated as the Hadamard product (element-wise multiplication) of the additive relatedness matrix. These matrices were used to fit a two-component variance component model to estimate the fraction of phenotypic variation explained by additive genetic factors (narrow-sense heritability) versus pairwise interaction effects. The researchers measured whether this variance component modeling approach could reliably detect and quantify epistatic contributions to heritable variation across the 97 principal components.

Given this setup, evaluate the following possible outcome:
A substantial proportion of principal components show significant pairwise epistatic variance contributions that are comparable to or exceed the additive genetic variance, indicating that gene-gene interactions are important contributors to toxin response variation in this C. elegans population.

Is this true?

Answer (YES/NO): YES